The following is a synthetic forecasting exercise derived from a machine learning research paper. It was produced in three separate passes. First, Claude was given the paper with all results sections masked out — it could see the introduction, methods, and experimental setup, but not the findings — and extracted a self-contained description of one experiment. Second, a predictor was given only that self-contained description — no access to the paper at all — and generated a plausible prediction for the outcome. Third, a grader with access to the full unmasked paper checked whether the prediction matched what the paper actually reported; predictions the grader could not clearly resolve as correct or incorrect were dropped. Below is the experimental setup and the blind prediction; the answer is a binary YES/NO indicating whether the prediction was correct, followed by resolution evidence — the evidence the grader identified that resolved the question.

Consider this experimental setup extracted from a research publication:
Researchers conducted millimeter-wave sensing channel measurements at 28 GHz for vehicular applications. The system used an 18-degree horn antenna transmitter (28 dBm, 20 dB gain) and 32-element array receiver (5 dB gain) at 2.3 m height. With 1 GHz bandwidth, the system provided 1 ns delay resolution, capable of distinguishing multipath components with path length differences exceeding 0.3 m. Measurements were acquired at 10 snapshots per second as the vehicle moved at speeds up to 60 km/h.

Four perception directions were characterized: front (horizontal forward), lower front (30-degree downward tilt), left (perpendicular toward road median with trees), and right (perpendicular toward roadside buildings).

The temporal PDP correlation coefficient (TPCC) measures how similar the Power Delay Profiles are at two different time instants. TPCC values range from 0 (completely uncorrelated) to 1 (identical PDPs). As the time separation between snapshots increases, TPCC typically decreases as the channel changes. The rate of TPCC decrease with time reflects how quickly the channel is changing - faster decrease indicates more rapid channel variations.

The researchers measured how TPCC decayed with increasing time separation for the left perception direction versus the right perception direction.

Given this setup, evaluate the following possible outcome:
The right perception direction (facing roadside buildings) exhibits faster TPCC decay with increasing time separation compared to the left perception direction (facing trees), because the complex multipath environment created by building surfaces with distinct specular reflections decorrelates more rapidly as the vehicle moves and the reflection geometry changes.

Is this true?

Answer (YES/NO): YES